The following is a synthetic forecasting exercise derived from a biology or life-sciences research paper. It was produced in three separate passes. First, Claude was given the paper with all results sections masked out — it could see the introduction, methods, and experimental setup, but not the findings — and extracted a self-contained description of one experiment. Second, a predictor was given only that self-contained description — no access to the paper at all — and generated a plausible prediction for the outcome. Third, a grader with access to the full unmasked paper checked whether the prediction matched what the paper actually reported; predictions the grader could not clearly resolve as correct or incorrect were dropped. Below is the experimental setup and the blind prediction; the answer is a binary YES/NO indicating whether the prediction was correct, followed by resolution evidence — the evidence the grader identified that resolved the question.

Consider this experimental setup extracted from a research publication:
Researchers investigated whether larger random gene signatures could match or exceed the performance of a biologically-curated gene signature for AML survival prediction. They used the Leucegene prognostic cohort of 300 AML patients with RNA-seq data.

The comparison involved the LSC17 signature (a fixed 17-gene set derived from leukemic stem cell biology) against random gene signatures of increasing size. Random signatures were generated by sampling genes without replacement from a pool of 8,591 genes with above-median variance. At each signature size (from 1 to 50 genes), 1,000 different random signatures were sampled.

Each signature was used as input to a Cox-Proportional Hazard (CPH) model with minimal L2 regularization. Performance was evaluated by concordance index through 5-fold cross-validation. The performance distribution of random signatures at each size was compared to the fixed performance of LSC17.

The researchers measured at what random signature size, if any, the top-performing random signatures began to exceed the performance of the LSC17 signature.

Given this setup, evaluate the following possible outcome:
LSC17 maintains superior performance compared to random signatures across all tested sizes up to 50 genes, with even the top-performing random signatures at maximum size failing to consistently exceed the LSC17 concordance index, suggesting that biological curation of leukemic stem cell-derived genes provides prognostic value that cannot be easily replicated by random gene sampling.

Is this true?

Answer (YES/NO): NO